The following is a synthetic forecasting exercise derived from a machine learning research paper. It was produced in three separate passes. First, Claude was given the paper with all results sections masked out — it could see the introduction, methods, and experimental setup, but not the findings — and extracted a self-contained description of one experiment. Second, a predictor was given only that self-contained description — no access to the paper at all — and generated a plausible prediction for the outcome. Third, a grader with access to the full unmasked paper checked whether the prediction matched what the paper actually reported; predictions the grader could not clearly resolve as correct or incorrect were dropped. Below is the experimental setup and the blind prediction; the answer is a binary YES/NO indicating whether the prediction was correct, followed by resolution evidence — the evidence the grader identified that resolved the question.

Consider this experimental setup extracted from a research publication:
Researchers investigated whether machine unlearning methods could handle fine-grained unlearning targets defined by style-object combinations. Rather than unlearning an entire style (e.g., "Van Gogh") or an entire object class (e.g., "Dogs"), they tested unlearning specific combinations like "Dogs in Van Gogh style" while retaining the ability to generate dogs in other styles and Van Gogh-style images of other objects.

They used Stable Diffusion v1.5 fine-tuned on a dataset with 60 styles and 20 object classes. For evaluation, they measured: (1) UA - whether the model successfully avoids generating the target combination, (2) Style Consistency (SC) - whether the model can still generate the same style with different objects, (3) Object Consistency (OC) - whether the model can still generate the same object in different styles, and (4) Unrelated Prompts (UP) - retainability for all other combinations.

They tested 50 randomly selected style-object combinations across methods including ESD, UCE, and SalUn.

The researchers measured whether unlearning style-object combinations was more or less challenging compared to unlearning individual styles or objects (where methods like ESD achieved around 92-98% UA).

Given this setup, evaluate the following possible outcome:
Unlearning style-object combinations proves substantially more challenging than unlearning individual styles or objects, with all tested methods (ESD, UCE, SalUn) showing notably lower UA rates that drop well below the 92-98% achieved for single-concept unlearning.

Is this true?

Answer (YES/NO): NO